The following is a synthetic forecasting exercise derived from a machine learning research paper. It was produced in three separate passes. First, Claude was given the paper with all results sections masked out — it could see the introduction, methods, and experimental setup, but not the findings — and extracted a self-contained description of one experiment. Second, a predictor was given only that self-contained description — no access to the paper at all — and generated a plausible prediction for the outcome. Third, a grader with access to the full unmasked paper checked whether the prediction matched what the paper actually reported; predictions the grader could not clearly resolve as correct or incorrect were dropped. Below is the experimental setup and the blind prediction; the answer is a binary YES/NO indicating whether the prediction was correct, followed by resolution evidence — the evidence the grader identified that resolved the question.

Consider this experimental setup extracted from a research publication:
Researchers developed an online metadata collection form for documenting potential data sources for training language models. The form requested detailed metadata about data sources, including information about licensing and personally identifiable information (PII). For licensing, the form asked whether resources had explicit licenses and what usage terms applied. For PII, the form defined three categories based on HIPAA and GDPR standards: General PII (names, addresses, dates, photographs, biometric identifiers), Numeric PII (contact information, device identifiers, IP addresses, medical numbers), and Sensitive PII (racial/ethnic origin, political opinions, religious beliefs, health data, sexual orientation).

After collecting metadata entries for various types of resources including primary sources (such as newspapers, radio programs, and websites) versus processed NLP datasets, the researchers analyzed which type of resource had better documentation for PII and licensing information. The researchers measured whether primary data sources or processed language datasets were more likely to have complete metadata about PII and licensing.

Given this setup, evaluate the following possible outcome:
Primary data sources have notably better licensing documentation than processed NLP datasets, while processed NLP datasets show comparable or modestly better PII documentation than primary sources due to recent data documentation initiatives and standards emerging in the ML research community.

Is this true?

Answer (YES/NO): NO